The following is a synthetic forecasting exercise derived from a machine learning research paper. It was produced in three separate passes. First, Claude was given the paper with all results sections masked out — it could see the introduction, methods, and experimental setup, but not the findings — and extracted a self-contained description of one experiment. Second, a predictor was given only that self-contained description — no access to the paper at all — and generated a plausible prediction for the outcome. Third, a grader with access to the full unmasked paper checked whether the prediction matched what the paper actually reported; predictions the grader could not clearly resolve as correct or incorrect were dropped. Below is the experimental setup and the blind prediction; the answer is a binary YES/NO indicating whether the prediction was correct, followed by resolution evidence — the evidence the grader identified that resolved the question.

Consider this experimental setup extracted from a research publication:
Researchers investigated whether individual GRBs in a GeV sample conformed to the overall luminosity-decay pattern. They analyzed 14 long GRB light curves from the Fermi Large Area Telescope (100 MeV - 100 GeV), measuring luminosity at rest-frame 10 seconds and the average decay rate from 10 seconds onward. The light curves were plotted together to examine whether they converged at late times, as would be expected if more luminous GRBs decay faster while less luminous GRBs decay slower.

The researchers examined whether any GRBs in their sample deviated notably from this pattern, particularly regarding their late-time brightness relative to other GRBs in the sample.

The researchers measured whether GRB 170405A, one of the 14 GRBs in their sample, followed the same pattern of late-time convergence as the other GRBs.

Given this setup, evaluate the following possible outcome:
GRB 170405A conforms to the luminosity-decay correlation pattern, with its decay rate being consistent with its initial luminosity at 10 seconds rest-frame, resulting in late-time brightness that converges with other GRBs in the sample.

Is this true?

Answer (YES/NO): NO